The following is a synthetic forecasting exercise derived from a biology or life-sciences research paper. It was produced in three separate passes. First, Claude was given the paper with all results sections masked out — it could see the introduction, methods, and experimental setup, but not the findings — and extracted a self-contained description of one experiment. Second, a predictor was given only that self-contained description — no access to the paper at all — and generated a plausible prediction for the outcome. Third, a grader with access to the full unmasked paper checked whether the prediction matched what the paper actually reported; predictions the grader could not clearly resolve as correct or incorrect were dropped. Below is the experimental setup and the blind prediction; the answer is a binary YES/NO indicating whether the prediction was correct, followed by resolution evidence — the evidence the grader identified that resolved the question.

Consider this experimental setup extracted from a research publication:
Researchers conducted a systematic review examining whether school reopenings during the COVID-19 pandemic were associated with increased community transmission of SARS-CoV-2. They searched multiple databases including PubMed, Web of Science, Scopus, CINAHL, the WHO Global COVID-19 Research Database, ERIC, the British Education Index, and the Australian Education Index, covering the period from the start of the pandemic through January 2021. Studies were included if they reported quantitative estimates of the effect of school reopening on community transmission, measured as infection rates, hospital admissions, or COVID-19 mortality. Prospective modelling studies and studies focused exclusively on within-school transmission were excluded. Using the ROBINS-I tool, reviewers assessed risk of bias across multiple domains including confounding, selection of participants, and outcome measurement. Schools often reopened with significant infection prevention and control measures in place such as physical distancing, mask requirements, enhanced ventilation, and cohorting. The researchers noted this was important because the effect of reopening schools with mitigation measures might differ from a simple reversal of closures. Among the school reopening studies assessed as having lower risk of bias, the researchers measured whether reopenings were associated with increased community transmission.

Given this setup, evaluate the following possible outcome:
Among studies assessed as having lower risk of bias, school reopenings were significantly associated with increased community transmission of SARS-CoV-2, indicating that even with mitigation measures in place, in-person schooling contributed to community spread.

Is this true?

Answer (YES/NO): NO